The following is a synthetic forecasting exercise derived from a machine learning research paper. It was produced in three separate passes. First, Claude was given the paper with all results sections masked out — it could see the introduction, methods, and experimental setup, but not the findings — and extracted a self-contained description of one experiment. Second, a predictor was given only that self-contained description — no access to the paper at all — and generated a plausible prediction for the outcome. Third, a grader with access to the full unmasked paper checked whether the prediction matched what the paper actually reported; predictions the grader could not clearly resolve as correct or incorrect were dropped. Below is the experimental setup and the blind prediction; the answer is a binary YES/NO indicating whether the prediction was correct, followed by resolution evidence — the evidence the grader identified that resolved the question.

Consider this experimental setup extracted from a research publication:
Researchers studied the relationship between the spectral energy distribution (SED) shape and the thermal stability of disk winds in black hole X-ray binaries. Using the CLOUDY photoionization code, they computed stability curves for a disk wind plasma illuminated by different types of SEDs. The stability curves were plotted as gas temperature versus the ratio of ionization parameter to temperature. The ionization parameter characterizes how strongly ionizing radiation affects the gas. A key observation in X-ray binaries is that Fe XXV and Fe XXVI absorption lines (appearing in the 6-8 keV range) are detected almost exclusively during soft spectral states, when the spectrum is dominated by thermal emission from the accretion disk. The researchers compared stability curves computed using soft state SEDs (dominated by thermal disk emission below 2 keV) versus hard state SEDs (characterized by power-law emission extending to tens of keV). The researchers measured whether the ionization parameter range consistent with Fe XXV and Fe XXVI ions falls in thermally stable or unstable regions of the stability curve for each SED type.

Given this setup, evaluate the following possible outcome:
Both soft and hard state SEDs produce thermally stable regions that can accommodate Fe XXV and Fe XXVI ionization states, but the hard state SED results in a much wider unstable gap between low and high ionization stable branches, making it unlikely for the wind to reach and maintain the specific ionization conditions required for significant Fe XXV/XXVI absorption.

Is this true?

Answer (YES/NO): NO